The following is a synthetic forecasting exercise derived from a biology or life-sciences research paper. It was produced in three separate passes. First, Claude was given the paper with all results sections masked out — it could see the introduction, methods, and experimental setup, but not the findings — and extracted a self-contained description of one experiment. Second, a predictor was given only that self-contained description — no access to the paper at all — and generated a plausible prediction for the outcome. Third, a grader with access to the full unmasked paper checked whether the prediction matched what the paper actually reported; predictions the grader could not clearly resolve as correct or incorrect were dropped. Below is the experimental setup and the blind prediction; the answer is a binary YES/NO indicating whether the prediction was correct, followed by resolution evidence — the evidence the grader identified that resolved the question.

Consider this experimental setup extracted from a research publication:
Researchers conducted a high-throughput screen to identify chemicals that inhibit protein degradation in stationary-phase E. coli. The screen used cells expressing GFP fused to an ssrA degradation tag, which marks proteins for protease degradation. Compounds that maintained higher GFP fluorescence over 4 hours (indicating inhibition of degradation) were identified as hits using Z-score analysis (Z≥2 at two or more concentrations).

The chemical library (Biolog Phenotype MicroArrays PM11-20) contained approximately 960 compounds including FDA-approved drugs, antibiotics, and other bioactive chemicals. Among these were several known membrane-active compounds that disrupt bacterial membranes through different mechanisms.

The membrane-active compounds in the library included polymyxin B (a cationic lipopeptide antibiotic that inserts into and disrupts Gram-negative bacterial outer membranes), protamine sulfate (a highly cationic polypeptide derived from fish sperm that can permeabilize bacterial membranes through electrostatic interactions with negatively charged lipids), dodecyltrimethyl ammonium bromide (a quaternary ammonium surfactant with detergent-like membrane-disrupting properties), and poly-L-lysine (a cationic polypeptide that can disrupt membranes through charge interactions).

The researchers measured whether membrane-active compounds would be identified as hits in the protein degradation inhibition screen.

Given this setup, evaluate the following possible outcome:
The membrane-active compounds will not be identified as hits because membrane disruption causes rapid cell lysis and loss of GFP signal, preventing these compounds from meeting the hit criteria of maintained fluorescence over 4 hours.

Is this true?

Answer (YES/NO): NO